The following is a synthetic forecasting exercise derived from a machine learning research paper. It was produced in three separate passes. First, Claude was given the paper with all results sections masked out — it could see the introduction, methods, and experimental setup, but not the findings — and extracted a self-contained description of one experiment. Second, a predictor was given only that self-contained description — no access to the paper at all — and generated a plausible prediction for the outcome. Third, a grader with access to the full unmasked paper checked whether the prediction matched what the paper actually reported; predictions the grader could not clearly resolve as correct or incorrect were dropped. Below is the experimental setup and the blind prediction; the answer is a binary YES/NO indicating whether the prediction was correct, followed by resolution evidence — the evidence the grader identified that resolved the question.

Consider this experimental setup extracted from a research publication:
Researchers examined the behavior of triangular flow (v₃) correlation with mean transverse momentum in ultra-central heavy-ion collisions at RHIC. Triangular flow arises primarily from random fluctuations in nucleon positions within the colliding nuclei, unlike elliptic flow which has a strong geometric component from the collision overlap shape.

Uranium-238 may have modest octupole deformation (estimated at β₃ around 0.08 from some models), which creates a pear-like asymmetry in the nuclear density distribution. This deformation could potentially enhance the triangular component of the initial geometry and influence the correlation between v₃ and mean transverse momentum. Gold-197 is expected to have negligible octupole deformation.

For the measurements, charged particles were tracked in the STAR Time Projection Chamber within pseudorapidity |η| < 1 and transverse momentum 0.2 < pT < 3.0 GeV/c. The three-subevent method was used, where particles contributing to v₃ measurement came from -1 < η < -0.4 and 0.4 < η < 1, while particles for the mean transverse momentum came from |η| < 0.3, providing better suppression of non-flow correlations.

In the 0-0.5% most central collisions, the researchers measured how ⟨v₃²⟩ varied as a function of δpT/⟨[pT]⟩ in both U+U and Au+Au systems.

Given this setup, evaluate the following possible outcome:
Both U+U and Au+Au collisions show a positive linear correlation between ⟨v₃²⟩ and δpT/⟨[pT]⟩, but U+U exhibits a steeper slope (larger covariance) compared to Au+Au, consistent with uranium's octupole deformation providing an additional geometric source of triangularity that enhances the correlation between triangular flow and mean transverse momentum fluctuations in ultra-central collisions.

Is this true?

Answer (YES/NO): NO